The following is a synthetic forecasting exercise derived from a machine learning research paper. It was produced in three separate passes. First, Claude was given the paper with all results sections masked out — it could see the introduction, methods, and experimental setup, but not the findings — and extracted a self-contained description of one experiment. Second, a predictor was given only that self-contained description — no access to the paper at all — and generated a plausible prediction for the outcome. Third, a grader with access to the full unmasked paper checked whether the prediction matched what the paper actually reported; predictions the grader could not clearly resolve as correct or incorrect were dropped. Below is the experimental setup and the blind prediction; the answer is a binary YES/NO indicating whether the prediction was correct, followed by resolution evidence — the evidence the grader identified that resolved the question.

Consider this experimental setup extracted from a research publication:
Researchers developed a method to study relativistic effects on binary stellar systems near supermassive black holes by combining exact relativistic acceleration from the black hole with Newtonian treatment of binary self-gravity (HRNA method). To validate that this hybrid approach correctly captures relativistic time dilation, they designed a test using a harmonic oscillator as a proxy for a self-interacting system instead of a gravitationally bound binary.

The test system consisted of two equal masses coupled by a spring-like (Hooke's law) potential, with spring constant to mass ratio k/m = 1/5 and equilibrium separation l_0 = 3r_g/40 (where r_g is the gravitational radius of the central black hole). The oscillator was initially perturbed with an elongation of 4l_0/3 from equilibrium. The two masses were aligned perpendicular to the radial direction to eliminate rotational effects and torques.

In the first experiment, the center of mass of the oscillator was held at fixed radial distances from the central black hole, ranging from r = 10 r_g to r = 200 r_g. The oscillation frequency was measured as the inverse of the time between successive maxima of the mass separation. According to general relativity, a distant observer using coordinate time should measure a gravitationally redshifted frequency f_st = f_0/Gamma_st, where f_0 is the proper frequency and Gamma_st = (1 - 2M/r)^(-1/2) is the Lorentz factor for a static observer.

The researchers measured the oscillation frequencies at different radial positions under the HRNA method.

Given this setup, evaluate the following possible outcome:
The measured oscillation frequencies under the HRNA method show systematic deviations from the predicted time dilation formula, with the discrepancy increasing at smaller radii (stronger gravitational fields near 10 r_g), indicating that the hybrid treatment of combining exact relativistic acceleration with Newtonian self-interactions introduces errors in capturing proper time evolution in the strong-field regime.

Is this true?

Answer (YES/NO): NO